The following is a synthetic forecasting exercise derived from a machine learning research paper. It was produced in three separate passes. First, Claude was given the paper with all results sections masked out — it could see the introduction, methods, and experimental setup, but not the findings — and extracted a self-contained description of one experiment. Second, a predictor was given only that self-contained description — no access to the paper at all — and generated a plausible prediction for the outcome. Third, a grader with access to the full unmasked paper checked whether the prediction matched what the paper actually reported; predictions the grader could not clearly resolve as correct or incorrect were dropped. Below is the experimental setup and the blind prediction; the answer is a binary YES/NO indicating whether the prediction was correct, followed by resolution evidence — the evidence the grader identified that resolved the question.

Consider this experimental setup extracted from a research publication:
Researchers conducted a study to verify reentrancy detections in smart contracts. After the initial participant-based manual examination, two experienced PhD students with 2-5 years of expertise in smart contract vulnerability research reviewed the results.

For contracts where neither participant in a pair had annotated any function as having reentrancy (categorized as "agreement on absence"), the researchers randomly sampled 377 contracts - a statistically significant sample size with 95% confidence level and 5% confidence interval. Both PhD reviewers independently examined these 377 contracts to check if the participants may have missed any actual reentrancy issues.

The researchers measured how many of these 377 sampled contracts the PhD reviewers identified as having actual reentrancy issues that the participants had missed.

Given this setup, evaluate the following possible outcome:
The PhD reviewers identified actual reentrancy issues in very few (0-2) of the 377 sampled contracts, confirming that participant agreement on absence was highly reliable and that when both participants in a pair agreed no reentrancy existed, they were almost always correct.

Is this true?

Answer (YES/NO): YES